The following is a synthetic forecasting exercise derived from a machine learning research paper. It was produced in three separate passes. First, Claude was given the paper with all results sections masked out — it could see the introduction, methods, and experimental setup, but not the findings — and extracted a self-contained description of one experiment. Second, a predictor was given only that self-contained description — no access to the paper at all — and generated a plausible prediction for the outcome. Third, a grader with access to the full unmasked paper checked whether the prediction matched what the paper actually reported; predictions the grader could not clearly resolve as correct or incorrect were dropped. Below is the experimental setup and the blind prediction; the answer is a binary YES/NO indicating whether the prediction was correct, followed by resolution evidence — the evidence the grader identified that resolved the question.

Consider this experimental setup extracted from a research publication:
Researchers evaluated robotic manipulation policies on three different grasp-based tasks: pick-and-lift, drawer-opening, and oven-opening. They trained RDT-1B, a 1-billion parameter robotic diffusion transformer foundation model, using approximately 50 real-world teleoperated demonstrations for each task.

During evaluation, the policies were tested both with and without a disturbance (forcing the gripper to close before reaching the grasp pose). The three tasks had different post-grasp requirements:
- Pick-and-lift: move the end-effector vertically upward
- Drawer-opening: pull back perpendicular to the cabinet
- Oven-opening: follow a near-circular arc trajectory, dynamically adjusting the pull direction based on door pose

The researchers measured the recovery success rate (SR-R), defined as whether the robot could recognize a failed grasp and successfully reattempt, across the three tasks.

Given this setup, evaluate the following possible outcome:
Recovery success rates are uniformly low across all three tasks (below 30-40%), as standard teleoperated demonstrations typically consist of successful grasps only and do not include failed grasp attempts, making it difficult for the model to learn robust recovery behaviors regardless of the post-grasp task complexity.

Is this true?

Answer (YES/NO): NO